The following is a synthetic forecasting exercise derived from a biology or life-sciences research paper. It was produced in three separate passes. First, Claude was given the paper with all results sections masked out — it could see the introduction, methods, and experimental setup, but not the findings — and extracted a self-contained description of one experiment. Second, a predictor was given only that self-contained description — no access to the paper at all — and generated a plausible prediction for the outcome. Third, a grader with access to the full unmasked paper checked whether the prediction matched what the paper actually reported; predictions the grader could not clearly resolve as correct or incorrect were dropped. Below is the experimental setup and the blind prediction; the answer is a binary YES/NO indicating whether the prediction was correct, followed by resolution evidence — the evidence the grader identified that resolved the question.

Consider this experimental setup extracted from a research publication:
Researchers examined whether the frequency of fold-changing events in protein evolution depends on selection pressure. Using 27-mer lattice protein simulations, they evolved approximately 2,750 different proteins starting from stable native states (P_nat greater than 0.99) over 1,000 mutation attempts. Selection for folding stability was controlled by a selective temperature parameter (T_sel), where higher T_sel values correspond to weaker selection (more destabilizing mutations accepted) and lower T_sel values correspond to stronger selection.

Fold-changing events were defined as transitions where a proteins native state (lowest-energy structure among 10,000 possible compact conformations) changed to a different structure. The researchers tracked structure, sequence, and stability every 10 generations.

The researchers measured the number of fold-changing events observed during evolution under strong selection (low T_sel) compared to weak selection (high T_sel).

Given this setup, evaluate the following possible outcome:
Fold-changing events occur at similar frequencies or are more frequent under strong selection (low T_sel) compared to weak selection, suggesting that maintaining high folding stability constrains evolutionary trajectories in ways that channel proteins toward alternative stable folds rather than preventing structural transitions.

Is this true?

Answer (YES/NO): NO